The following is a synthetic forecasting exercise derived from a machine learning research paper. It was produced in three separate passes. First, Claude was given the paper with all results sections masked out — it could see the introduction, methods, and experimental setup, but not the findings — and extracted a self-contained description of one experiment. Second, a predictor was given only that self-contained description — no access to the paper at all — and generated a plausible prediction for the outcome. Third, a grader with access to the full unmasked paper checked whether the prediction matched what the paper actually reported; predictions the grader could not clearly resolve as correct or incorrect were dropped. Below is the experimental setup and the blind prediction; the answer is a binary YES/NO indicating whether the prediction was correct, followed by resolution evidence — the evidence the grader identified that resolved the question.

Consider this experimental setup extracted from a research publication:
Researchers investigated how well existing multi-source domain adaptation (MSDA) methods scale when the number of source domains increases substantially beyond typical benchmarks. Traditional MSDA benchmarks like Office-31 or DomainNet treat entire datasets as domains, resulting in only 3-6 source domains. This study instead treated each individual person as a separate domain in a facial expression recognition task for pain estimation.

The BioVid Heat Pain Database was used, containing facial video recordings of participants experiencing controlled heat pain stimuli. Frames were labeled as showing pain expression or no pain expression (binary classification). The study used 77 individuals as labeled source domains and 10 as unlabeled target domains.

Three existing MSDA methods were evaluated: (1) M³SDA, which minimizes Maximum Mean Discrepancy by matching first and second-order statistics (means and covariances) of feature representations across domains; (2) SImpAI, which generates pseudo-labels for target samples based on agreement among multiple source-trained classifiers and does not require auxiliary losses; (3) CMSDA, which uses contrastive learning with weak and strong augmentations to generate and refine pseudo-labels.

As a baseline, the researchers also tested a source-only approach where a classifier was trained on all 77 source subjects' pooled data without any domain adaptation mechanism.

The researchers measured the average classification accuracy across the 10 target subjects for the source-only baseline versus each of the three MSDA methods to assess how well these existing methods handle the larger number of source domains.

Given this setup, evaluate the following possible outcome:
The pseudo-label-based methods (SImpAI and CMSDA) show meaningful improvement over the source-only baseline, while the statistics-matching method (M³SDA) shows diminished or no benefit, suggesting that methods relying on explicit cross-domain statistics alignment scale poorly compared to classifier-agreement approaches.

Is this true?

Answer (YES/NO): YES